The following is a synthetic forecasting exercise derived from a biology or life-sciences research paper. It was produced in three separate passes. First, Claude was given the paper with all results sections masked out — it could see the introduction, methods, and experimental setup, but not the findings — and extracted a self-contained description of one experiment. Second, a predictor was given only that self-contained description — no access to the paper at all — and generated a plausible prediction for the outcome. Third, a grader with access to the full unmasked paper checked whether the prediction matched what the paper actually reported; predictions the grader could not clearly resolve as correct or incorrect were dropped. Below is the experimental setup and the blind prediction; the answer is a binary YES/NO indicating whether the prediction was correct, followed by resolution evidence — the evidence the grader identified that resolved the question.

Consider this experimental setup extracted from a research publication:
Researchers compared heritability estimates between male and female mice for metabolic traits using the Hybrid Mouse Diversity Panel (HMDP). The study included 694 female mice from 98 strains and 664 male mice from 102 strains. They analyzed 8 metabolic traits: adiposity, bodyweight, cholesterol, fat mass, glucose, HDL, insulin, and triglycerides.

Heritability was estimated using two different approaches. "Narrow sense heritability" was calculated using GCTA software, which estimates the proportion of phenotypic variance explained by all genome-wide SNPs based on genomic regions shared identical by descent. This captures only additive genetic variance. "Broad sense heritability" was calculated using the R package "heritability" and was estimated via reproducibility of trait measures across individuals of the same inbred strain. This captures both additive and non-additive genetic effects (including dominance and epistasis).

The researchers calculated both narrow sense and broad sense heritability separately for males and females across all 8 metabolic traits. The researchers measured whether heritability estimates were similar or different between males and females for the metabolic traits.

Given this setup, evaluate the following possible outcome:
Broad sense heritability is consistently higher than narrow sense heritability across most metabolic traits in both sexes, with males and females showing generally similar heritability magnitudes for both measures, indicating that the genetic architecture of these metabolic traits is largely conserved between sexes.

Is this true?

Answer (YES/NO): YES